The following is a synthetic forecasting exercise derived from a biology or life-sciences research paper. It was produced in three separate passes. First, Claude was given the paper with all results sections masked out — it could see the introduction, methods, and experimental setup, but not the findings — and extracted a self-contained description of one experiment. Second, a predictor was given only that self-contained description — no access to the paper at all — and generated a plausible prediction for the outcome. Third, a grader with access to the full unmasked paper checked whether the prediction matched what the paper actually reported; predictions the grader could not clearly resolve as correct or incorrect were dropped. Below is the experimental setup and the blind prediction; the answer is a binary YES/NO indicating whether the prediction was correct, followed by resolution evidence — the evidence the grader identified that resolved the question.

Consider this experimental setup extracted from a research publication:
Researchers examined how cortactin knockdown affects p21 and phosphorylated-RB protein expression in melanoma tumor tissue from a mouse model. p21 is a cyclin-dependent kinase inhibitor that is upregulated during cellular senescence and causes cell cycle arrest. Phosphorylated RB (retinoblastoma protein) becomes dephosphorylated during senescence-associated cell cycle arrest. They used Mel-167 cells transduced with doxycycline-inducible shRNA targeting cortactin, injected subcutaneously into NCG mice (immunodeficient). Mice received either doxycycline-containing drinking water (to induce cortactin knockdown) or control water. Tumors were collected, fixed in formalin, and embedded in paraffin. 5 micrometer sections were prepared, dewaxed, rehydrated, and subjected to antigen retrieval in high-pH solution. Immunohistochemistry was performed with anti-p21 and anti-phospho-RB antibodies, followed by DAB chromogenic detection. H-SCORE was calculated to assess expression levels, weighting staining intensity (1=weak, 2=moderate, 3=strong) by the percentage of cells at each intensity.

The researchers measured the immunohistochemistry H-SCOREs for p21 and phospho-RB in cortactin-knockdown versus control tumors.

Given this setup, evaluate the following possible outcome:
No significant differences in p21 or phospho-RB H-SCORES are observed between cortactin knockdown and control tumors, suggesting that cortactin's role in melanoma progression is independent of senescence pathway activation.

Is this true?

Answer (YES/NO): NO